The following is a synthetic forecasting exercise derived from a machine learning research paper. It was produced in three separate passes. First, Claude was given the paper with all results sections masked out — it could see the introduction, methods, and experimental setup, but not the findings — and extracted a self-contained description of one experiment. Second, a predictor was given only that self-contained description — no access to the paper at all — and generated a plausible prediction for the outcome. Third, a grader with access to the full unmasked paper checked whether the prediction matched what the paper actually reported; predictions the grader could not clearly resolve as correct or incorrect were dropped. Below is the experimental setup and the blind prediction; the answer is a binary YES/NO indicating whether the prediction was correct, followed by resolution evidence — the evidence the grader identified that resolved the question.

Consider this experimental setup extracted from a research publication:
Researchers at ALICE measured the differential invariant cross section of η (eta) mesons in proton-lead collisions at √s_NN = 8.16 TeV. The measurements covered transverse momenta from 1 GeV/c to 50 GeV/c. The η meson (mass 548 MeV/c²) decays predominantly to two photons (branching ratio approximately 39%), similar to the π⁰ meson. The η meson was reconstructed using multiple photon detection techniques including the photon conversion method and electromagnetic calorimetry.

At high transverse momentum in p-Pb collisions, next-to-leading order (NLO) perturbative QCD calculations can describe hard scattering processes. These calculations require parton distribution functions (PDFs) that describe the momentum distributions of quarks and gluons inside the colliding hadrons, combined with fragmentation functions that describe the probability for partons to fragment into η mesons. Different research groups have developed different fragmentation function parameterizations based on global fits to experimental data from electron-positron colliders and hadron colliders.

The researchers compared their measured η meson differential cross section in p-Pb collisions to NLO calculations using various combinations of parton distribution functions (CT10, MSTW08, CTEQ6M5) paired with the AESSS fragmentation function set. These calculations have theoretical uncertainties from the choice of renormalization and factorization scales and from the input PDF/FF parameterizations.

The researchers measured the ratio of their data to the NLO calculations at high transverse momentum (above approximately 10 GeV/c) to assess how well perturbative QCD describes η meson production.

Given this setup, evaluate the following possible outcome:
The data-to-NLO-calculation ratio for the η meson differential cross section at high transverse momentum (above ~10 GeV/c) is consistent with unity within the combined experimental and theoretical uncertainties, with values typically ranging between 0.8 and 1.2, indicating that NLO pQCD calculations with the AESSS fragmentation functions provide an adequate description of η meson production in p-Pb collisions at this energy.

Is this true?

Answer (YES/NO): NO